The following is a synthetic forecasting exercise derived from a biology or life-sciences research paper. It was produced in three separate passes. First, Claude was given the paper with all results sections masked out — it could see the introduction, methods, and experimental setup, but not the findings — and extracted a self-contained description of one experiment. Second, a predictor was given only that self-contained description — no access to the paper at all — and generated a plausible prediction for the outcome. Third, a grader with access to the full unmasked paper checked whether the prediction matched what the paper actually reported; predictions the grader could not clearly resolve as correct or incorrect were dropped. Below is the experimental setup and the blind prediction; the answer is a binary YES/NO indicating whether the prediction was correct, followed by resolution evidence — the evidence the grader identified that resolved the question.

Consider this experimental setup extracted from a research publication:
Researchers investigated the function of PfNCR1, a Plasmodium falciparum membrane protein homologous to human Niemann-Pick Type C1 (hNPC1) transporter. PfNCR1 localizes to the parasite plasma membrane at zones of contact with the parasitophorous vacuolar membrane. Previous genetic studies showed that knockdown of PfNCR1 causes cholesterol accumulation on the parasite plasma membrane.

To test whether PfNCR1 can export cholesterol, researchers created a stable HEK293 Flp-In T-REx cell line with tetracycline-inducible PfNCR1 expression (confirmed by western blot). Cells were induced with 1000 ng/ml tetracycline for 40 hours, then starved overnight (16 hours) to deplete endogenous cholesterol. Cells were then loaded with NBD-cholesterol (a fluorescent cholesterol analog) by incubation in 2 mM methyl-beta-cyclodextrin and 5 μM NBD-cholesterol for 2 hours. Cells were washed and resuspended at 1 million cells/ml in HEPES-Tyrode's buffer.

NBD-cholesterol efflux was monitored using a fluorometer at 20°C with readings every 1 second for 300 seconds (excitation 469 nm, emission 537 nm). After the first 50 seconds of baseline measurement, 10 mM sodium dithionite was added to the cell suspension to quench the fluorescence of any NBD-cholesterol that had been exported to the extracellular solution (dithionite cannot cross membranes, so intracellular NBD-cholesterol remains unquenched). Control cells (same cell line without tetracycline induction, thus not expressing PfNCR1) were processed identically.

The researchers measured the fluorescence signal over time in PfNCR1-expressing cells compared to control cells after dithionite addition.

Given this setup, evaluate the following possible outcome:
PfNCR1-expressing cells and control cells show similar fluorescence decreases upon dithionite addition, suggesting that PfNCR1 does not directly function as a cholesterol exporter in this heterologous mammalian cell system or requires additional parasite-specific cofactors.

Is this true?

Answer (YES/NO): NO